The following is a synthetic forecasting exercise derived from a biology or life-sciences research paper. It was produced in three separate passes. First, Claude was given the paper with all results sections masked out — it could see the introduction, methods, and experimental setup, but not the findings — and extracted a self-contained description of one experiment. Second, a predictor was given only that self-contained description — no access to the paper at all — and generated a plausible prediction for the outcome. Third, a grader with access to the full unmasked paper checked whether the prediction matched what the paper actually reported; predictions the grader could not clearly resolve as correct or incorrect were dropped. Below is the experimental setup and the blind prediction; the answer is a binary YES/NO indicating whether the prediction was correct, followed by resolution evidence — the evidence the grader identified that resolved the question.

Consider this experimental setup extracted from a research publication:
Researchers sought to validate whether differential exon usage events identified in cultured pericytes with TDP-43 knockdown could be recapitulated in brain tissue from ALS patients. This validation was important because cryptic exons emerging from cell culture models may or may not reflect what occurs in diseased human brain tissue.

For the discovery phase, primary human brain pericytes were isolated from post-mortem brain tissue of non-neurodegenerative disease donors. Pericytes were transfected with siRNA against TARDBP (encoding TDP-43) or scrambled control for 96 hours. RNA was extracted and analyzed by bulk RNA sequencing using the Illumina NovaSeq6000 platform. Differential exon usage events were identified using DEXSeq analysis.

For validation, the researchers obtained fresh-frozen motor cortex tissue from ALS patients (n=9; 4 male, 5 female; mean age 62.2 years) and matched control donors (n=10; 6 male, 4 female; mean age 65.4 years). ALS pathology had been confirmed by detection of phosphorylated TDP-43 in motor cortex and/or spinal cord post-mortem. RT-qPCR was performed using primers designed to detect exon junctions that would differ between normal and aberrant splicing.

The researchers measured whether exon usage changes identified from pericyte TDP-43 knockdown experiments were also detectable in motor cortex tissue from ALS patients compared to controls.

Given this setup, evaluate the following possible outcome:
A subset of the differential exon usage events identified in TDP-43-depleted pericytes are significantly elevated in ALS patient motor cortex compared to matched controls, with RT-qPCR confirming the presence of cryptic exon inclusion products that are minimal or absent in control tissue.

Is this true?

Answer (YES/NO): NO